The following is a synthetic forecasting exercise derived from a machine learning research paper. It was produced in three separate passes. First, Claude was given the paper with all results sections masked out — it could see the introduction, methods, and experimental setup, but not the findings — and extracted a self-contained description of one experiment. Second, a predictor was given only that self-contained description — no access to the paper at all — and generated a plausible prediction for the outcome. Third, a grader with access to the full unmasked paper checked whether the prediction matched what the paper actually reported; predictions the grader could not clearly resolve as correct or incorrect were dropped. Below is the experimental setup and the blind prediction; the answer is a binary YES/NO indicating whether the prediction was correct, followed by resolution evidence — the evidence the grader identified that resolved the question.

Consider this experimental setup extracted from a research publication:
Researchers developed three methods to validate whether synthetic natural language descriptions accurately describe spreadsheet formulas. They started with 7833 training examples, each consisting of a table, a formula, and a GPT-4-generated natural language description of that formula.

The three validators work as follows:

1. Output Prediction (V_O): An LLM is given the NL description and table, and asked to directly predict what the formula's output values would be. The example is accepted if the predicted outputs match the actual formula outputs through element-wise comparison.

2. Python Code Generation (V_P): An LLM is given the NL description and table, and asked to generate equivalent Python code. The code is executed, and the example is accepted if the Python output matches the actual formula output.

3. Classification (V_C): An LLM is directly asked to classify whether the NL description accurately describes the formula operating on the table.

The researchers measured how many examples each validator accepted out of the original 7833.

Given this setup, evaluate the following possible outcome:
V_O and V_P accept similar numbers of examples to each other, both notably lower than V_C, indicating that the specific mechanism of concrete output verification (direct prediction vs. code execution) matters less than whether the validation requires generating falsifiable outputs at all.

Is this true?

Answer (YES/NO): NO